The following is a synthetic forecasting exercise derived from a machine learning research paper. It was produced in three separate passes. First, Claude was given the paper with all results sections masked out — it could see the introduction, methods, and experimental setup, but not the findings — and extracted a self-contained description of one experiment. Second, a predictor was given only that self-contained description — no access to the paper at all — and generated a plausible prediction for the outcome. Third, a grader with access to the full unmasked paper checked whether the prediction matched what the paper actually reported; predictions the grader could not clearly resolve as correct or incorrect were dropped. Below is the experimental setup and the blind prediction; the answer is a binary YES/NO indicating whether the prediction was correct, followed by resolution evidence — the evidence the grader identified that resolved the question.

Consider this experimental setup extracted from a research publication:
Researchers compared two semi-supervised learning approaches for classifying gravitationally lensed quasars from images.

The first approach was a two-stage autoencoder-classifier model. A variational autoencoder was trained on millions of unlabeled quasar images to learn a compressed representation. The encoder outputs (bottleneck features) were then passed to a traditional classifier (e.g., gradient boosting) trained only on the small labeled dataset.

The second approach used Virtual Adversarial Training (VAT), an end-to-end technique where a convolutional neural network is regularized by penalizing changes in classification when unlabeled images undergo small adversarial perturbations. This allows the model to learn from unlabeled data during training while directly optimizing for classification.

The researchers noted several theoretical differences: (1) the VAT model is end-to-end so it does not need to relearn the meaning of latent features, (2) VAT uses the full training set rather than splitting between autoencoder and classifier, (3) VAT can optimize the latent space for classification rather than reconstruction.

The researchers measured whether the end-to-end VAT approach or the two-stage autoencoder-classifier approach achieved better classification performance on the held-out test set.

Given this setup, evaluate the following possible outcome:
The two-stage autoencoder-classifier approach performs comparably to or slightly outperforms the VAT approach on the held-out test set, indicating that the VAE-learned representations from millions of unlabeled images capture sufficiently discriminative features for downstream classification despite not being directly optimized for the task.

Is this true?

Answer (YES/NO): NO